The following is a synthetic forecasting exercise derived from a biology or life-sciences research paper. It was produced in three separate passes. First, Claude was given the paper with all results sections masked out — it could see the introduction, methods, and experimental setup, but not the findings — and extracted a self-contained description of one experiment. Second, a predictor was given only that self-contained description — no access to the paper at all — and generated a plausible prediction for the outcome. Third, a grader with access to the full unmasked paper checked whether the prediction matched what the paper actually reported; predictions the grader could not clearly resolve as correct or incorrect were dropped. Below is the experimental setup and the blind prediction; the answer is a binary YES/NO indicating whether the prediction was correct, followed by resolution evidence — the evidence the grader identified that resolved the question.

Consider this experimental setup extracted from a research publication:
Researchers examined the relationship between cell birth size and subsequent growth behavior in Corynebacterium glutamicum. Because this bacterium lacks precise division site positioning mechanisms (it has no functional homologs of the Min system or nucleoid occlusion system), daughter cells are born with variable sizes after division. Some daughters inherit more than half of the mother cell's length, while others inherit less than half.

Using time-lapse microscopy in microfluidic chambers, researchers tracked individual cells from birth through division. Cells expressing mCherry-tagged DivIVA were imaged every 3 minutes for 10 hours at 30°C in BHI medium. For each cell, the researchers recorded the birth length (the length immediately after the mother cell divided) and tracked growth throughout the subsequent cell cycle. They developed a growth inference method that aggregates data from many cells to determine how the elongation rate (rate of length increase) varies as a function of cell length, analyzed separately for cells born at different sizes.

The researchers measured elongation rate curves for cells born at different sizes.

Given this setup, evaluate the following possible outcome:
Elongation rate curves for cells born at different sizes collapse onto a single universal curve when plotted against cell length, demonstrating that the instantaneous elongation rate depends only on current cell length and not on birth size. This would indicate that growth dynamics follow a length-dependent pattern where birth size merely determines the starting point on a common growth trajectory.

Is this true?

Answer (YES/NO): NO